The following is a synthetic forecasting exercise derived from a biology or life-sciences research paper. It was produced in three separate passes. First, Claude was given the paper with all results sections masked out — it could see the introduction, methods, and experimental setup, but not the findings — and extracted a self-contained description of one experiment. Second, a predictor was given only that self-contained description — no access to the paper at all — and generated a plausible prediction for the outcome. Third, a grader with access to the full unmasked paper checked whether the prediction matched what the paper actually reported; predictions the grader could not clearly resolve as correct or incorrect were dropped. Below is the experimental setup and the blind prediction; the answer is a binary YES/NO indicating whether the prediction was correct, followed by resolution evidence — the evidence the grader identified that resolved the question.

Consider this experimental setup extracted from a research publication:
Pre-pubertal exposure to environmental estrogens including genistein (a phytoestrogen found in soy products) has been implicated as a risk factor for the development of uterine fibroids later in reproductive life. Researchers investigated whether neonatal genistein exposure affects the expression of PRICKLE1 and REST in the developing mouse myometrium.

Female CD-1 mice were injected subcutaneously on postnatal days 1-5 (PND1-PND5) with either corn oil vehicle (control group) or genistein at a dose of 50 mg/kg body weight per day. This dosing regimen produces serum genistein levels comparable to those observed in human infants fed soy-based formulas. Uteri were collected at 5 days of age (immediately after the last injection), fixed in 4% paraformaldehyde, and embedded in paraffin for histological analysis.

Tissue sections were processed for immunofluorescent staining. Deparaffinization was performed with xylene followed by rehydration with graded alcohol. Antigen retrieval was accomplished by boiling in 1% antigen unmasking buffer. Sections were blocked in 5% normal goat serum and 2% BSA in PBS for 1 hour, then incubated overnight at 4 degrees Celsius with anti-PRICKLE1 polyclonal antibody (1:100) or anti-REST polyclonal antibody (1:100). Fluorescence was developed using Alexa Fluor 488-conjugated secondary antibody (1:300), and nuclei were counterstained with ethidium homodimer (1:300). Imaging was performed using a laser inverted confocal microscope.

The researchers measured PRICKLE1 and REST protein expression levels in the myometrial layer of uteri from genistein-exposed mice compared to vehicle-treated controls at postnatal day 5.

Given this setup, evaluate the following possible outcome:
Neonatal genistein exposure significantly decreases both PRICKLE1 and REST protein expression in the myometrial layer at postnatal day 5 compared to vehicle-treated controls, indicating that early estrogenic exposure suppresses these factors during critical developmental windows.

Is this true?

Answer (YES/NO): YES